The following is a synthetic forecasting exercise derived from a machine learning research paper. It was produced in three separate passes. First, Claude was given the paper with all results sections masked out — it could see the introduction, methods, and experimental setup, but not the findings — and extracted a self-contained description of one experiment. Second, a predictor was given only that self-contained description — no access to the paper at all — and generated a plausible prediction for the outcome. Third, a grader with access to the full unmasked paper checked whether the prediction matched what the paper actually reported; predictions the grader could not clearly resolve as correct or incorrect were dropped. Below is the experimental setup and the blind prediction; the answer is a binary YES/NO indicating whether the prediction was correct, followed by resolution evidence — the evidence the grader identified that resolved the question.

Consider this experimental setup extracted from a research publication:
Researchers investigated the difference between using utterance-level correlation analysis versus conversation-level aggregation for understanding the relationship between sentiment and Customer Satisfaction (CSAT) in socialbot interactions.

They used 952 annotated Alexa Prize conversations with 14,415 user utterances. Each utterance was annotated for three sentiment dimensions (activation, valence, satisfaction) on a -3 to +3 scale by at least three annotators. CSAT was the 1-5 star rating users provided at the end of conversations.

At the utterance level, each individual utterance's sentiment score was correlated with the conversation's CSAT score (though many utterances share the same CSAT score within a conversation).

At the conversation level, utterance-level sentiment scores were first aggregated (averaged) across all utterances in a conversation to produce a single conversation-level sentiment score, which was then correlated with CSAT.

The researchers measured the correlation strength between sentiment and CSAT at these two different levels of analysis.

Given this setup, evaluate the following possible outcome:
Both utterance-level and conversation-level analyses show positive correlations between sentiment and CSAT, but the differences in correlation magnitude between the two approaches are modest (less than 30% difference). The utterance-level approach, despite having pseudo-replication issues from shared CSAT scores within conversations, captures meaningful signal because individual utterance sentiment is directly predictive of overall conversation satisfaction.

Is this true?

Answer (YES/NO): NO